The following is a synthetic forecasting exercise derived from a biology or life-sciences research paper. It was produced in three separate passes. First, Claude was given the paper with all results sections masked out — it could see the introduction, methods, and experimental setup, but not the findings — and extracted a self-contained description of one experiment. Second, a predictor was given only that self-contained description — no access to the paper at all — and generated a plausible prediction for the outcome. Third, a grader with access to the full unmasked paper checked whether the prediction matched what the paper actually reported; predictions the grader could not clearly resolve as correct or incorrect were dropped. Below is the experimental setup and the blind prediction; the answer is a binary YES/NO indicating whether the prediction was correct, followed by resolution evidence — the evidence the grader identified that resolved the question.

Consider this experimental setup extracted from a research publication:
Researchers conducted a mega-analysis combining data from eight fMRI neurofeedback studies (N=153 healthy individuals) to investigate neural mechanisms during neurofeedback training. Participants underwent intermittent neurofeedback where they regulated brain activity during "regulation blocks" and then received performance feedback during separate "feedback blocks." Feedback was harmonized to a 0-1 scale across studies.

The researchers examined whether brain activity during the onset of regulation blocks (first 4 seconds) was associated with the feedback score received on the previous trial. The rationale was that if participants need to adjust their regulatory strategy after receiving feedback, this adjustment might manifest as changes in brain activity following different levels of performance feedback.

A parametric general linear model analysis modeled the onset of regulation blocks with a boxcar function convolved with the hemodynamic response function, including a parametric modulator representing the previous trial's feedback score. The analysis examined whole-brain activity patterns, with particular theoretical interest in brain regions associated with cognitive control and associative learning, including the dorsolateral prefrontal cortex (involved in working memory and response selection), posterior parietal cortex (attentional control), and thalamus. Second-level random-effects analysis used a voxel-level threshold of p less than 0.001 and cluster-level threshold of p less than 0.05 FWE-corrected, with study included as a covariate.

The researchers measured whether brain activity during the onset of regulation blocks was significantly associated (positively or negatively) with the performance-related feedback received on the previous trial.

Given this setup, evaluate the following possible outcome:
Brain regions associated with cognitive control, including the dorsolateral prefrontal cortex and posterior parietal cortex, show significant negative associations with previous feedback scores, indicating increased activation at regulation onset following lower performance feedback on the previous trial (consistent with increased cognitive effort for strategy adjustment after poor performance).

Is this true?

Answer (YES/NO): NO